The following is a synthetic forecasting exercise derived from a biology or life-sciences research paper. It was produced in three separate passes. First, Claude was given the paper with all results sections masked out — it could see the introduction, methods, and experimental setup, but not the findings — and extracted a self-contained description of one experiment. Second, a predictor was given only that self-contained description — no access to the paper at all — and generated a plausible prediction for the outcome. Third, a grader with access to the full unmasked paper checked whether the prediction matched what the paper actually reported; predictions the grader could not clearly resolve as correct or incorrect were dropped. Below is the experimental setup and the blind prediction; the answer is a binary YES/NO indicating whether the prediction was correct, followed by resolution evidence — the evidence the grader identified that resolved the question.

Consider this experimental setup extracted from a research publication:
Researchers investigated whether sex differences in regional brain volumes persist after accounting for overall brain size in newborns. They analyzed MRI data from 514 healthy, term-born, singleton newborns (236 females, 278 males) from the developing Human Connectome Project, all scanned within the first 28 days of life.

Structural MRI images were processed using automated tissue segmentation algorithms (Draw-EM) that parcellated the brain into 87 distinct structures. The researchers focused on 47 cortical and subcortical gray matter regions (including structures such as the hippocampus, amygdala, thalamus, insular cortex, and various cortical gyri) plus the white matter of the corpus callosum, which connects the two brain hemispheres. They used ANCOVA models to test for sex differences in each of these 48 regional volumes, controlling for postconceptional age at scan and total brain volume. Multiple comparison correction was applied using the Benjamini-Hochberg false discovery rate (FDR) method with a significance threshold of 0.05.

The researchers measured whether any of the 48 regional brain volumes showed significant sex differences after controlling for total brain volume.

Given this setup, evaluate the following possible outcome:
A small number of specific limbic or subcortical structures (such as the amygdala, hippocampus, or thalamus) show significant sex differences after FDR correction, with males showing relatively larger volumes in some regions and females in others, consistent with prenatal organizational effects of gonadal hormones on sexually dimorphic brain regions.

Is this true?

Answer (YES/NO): NO